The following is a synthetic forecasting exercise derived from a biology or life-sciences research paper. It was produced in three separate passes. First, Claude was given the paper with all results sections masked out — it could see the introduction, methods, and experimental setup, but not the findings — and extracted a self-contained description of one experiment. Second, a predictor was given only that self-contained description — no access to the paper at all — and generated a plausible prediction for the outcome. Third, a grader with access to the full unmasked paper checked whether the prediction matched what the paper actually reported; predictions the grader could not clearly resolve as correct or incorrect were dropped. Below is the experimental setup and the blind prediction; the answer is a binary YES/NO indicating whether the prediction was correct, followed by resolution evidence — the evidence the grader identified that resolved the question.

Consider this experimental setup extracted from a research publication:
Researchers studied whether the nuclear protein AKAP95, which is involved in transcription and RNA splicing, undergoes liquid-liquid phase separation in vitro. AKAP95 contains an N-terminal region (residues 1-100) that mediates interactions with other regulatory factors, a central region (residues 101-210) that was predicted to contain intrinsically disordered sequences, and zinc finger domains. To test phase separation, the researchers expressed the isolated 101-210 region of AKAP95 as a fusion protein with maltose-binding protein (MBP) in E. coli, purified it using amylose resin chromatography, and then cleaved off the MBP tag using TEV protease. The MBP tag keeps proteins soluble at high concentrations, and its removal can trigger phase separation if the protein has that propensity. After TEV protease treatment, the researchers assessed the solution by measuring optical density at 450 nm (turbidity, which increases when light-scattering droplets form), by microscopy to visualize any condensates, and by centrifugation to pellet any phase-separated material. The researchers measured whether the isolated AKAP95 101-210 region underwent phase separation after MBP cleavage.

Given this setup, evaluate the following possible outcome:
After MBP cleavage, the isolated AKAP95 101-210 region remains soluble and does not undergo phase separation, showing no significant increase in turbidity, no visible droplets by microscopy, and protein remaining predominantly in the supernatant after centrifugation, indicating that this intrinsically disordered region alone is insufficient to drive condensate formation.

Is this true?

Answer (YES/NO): NO